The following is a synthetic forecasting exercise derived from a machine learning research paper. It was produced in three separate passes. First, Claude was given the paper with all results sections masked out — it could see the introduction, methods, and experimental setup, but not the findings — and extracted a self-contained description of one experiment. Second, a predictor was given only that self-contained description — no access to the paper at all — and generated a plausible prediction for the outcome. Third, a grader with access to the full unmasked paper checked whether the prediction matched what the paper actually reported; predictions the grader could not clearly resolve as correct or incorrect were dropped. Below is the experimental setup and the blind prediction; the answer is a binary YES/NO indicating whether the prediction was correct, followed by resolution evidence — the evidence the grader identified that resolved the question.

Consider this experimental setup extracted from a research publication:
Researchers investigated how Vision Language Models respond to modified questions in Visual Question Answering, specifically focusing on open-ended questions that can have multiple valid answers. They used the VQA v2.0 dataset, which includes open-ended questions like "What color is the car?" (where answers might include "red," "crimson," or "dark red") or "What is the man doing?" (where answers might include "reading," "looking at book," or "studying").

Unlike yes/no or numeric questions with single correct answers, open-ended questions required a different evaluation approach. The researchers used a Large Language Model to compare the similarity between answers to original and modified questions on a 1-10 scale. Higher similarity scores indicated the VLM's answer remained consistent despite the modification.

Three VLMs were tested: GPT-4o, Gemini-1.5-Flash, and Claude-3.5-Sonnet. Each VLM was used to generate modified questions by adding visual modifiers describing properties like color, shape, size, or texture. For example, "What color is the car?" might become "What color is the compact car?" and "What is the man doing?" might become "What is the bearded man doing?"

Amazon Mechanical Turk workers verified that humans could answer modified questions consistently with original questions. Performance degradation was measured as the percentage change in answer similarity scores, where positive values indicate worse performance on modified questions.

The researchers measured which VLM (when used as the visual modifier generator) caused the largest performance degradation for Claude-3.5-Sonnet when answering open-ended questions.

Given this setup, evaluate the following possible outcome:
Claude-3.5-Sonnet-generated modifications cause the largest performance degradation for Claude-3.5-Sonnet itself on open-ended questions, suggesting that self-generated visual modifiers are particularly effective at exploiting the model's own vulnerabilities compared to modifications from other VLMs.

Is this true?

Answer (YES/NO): NO